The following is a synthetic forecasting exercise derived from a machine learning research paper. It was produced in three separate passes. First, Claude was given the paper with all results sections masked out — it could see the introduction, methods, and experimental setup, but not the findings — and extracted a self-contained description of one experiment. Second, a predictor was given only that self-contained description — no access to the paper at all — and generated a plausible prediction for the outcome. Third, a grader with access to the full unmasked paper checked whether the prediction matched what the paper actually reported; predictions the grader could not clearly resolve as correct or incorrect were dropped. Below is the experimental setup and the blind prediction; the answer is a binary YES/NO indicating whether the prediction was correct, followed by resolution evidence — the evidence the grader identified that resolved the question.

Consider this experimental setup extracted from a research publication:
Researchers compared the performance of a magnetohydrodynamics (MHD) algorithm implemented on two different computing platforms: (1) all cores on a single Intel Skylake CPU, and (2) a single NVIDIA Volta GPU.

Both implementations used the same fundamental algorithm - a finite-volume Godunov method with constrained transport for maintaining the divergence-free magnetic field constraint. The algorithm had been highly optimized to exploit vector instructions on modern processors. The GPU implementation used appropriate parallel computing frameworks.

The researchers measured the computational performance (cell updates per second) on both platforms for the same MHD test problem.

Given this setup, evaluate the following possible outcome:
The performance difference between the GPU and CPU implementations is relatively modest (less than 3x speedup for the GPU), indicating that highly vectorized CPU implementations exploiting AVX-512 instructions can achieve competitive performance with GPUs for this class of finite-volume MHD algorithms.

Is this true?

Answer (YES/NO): NO